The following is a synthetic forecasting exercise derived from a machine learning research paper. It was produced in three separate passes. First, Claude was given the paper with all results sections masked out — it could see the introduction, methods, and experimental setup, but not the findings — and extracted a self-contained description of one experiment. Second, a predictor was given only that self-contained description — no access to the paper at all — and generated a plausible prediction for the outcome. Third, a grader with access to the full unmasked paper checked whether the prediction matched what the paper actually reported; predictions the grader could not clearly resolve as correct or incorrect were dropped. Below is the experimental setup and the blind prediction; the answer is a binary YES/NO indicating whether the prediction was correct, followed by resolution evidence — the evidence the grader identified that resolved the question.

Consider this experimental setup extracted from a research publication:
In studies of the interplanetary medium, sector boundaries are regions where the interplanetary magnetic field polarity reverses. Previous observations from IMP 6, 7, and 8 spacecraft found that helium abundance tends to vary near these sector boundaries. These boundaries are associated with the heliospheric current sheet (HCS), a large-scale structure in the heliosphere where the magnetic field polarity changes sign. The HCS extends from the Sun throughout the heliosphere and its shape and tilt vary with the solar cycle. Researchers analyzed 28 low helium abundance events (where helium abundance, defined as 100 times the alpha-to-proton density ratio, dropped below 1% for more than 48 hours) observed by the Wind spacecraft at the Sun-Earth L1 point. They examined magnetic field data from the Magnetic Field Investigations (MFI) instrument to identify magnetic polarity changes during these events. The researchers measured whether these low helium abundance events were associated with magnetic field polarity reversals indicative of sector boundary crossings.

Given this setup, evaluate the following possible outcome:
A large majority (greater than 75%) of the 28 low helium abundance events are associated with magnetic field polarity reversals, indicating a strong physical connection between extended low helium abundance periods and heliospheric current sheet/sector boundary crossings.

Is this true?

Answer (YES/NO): YES